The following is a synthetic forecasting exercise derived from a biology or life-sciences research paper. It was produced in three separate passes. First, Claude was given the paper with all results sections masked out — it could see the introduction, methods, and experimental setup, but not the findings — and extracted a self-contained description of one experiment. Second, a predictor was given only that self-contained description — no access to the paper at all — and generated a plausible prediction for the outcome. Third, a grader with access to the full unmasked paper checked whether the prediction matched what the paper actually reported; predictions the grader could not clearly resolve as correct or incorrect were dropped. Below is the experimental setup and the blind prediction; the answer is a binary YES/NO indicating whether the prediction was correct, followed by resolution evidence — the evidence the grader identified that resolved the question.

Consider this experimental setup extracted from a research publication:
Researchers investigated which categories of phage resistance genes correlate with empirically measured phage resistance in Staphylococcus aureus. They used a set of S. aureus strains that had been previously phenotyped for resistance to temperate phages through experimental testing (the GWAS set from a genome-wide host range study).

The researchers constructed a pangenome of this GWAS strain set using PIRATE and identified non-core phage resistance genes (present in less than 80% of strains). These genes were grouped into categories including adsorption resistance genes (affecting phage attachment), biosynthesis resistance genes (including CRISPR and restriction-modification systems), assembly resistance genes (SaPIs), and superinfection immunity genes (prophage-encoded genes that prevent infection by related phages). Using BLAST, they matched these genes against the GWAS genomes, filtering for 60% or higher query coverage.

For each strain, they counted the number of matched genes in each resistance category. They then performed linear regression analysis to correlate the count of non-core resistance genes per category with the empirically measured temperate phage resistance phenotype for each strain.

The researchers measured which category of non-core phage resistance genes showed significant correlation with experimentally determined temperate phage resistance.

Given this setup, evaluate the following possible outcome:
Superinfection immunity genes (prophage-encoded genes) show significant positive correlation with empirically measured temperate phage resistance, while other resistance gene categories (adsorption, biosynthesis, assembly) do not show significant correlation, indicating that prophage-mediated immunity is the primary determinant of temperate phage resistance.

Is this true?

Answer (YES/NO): NO